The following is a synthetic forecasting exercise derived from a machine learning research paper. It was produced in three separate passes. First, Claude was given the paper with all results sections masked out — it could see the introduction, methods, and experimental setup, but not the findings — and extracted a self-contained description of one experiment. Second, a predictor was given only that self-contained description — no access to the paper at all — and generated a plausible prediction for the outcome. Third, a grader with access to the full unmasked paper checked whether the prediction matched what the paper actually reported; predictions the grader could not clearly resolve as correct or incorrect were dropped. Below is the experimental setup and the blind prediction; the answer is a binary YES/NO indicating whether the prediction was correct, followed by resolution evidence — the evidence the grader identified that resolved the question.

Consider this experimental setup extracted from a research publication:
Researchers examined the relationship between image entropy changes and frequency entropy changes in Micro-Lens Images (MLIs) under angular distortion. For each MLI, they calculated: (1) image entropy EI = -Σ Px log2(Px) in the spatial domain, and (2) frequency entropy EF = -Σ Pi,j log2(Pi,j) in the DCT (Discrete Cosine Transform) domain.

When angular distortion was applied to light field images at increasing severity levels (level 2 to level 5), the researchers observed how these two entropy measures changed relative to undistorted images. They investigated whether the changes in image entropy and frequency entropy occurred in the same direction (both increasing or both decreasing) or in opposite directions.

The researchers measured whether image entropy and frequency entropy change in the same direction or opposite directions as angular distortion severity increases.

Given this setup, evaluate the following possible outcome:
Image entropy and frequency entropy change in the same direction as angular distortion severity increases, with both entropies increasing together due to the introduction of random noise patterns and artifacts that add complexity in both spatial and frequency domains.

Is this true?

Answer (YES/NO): NO